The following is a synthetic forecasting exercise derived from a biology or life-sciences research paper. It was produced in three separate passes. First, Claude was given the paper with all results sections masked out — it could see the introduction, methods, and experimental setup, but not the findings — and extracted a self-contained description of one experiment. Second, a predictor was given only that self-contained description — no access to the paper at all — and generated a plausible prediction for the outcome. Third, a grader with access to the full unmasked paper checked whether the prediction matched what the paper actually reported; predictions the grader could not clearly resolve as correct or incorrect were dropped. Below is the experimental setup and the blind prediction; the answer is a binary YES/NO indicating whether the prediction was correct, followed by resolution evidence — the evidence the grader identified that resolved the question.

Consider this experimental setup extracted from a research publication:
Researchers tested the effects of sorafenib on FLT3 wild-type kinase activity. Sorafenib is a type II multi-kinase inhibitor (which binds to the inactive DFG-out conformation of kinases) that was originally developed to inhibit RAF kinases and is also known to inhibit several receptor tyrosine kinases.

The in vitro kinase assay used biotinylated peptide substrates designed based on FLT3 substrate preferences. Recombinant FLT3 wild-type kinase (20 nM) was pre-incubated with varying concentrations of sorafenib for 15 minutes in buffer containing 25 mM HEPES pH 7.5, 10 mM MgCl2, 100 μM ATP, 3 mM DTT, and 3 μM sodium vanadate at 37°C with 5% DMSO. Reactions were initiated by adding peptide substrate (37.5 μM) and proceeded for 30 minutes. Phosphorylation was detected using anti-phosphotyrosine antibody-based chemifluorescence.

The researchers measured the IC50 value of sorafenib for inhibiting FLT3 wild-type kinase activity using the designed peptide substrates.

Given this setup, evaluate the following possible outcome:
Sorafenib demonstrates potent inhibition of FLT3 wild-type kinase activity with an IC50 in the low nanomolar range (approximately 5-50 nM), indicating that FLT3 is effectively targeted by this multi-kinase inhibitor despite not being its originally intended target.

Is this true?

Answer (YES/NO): NO